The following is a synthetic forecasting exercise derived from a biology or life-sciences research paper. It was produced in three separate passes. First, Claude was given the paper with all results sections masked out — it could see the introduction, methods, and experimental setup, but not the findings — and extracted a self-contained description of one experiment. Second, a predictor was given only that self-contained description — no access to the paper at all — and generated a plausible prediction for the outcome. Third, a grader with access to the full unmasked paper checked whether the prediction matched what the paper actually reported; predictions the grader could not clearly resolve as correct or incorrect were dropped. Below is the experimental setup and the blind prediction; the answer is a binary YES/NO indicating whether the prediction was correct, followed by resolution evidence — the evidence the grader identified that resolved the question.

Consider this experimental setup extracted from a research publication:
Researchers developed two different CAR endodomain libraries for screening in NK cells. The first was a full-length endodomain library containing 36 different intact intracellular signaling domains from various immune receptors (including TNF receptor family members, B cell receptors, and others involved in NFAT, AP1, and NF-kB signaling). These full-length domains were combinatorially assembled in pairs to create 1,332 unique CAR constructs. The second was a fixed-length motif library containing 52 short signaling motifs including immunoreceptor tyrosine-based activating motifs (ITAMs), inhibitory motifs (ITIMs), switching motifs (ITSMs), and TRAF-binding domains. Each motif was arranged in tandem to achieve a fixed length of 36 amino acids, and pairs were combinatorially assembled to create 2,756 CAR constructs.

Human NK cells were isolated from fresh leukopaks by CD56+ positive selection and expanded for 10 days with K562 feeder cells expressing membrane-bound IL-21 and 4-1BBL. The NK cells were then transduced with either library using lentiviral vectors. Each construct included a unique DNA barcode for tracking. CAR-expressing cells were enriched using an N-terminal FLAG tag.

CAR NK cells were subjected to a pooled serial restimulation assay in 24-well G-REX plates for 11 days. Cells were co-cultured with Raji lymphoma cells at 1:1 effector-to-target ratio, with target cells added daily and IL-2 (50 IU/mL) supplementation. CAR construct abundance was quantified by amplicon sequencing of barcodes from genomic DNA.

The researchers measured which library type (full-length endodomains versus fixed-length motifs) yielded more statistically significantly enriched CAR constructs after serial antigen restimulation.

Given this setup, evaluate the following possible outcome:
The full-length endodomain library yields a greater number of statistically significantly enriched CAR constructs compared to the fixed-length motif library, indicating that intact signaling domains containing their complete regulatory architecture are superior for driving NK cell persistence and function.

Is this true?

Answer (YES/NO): YES